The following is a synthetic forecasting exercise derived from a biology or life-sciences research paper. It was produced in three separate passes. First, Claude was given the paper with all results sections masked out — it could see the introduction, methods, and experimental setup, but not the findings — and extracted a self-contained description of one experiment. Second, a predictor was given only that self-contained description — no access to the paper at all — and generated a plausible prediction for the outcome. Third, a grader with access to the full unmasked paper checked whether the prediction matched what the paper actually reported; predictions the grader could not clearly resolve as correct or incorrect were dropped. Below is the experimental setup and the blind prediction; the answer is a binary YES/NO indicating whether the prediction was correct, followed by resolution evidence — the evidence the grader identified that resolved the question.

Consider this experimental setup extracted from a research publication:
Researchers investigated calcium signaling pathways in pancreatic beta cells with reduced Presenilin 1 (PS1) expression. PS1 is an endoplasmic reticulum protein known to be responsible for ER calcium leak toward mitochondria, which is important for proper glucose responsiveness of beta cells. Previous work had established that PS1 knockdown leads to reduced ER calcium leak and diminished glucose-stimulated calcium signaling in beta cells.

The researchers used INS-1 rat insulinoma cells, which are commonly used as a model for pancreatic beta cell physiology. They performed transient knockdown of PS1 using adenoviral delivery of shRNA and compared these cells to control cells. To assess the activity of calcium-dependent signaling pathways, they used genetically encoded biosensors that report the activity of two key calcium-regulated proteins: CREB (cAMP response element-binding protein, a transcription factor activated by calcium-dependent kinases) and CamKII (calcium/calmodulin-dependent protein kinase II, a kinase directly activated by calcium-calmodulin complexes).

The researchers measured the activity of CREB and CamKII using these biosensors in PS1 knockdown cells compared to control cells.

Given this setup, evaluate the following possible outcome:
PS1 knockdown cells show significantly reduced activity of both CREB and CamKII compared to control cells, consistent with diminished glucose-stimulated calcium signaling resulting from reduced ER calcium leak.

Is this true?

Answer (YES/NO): NO